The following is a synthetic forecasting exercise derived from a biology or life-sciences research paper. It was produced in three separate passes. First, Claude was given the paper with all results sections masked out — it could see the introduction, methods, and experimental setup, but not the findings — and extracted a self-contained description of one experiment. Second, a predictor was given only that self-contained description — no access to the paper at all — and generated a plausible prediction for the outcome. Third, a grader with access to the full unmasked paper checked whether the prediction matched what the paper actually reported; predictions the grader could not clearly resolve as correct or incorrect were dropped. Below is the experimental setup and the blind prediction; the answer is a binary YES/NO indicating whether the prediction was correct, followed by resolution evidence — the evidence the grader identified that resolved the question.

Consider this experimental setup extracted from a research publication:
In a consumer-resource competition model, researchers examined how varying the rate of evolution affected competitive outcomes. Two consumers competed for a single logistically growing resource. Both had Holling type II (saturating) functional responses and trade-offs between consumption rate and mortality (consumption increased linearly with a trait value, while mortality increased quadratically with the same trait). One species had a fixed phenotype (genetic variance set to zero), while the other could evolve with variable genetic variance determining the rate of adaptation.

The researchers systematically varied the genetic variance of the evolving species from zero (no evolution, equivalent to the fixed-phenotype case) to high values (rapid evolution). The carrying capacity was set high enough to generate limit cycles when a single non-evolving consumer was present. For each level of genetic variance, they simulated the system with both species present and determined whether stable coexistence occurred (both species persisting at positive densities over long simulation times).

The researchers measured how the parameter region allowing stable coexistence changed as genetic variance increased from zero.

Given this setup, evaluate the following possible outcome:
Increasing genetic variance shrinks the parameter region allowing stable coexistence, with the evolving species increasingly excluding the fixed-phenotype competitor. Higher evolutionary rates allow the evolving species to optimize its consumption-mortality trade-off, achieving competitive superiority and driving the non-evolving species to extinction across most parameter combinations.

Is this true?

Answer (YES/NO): NO